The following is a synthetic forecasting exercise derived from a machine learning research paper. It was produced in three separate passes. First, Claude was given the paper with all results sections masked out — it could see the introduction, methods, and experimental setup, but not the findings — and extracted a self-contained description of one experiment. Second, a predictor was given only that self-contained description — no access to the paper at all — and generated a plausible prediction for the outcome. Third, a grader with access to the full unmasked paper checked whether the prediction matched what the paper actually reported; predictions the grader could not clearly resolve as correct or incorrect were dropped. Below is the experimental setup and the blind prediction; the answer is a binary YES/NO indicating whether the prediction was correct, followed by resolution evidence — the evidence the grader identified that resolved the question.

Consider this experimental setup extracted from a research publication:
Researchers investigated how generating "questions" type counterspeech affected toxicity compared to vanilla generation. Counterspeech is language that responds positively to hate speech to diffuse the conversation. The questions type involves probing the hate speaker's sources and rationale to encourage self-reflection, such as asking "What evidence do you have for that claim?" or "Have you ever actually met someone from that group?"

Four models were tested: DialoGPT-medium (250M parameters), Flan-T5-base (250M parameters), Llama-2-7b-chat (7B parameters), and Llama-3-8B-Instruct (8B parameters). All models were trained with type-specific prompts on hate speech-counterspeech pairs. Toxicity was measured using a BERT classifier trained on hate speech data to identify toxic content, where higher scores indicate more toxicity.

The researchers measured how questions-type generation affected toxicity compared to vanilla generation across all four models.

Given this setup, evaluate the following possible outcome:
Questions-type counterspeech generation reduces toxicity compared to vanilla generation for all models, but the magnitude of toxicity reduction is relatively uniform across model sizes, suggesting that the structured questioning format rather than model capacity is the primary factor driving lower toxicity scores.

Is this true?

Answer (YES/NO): NO